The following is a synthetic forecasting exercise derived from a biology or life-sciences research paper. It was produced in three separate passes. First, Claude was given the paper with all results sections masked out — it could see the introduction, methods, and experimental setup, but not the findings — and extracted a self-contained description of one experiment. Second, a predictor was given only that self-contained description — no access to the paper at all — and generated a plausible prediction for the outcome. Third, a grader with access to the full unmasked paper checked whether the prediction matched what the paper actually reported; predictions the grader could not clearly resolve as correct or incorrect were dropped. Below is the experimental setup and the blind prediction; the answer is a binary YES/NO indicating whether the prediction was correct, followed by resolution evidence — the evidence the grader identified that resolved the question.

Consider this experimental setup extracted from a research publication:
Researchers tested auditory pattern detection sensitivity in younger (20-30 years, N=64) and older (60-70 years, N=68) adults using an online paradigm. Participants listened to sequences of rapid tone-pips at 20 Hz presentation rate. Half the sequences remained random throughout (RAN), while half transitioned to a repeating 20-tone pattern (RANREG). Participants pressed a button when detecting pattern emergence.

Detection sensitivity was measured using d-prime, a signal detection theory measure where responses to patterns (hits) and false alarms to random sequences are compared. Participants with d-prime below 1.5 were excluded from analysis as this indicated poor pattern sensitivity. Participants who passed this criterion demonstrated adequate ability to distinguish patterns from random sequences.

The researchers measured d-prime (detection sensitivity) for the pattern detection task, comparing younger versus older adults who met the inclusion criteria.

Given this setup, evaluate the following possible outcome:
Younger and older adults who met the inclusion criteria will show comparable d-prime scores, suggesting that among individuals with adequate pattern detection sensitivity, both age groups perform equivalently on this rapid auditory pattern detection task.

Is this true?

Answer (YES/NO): YES